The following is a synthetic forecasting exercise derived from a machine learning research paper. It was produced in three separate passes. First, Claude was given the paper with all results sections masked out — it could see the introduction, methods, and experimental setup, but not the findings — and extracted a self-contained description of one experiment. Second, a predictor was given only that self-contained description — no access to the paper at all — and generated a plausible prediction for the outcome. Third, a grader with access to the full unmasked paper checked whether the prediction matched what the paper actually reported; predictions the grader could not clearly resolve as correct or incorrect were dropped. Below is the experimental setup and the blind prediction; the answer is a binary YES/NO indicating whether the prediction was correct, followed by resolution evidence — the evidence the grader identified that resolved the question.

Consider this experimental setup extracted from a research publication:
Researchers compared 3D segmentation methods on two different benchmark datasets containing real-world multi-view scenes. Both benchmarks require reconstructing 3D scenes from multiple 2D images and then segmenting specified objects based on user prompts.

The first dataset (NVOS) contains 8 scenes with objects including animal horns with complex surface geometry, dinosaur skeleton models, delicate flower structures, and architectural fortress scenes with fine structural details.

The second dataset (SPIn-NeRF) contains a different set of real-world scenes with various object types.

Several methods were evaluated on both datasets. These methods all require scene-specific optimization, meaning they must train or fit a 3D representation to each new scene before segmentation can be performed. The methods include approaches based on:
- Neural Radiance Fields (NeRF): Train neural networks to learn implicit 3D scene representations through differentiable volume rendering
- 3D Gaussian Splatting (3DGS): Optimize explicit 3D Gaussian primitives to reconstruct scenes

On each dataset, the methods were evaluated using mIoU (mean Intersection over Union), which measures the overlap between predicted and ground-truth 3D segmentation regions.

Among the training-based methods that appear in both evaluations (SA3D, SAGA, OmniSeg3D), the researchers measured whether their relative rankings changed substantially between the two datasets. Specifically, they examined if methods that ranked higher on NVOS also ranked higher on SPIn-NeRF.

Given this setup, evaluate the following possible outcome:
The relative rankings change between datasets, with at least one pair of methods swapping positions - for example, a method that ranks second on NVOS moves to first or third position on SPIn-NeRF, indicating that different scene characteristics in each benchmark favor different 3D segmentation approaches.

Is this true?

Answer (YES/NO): YES